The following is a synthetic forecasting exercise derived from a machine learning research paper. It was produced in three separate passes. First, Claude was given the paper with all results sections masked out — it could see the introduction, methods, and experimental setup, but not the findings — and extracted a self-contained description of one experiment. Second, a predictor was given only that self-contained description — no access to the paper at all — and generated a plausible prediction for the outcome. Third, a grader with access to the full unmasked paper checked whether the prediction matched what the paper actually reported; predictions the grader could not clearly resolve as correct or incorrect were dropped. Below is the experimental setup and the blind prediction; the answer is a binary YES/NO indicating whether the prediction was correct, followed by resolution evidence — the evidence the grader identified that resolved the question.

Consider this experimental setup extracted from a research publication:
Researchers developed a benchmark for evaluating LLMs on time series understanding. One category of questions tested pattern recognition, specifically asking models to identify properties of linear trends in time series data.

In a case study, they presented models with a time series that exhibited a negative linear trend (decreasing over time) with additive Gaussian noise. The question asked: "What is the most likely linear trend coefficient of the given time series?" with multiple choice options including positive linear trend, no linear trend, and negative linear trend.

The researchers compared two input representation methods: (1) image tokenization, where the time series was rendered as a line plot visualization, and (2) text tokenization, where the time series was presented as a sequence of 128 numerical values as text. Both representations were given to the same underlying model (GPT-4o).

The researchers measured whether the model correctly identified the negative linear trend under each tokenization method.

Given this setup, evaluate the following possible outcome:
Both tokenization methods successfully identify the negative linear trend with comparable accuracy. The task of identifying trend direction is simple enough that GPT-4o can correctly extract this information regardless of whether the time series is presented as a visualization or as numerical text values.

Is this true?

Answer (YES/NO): NO